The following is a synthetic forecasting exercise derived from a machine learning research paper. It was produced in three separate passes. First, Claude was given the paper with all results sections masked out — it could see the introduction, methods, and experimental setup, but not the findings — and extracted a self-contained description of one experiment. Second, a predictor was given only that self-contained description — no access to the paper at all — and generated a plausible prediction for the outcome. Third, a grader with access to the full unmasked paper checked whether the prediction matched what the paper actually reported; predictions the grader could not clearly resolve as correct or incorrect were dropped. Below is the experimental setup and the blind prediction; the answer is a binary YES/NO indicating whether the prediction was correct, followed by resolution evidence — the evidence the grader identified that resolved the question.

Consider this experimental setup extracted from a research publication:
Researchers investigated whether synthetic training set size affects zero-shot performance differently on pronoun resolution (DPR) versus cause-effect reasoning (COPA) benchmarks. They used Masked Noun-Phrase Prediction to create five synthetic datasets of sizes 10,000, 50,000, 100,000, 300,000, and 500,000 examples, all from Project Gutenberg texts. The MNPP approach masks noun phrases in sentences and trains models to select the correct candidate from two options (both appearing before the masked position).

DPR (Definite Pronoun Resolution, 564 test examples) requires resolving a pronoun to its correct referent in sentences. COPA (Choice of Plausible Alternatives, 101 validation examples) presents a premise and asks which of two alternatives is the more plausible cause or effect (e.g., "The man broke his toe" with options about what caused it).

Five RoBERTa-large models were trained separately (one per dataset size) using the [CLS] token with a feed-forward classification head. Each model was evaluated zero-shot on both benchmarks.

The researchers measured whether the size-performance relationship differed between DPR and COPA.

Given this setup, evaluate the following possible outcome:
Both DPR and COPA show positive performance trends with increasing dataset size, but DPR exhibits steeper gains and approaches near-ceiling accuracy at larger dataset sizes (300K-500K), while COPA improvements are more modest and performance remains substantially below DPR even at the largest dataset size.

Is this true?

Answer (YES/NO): NO